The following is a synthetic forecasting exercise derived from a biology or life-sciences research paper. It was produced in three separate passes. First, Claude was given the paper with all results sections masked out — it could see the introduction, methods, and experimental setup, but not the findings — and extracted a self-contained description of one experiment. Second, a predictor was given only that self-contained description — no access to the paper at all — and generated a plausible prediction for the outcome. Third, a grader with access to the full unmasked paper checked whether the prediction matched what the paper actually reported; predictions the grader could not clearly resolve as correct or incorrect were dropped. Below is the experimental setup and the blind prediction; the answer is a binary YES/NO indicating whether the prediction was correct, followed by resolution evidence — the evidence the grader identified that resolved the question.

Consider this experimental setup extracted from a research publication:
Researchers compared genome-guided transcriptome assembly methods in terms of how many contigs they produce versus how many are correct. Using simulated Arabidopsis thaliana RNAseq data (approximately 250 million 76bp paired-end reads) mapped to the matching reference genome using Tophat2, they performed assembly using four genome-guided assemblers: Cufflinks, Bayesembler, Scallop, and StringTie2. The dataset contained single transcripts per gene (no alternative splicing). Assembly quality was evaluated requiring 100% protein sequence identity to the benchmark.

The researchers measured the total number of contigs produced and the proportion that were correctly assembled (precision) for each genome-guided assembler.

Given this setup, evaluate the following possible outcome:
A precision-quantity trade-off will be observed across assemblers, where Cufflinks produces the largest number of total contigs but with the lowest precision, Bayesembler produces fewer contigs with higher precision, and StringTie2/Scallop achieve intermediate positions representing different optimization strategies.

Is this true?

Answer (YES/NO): NO